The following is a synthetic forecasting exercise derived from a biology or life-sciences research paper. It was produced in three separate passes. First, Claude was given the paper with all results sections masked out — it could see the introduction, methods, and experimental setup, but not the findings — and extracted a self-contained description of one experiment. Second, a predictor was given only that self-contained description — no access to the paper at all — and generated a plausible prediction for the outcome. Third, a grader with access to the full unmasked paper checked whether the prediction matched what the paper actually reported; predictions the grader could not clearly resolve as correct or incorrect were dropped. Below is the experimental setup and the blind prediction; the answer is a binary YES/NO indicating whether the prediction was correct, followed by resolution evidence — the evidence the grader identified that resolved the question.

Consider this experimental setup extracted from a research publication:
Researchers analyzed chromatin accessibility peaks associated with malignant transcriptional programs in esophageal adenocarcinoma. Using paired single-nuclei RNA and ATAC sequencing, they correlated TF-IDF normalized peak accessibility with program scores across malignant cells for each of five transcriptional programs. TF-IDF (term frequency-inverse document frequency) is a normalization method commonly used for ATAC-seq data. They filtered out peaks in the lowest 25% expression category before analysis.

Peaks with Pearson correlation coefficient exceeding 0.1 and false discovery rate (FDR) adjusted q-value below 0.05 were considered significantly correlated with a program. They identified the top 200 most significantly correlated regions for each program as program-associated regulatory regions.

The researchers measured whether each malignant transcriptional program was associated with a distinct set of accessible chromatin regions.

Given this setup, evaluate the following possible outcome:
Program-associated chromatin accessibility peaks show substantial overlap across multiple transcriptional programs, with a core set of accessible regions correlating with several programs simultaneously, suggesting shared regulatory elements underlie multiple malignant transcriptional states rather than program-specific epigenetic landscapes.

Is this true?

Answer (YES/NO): NO